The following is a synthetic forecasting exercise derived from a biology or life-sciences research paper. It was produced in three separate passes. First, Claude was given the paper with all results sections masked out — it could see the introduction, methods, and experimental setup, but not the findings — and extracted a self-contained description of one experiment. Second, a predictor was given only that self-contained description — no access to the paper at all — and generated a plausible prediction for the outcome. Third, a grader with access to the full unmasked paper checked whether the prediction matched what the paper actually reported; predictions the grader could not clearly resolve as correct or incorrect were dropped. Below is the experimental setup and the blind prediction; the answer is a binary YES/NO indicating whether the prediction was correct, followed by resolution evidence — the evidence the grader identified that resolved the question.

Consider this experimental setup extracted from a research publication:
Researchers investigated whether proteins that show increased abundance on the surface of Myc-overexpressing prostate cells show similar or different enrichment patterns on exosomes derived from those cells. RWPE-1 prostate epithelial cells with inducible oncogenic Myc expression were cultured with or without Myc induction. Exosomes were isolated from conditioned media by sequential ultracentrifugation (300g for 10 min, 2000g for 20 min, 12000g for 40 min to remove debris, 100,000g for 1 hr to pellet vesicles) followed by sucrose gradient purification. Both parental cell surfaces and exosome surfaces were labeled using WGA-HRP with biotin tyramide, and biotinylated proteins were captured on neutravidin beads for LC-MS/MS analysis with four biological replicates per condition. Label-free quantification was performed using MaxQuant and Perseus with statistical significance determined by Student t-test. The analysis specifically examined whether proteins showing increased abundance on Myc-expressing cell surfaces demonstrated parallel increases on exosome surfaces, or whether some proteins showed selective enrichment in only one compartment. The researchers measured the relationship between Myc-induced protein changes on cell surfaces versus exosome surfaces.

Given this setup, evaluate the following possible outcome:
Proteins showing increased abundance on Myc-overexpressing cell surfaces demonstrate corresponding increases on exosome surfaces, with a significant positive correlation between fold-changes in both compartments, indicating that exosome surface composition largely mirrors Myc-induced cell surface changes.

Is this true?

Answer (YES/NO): NO